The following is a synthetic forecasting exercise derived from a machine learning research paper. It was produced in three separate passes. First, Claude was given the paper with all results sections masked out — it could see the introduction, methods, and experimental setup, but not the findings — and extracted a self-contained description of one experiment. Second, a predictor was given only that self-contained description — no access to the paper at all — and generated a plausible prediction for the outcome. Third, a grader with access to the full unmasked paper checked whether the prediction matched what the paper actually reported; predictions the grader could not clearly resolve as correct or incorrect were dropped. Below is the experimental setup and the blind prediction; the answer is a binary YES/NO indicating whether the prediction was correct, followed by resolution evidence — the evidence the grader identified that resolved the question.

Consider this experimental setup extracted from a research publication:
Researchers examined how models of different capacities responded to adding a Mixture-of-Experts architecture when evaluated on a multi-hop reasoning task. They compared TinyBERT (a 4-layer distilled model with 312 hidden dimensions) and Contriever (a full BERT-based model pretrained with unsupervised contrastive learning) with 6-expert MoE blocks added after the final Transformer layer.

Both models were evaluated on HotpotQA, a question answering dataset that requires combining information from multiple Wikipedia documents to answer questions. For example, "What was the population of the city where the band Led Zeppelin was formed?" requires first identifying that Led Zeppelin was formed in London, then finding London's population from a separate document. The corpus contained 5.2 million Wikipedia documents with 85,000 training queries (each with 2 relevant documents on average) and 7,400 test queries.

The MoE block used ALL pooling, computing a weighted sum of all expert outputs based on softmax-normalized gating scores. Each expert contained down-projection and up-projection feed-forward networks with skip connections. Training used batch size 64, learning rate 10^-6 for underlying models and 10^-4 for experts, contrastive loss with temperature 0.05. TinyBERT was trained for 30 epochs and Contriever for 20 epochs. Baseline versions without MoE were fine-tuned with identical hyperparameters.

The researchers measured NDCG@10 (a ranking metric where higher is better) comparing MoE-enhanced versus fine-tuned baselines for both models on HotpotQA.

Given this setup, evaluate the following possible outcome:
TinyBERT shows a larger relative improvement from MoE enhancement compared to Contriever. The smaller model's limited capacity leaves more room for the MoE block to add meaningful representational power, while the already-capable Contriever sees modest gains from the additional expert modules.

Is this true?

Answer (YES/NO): YES